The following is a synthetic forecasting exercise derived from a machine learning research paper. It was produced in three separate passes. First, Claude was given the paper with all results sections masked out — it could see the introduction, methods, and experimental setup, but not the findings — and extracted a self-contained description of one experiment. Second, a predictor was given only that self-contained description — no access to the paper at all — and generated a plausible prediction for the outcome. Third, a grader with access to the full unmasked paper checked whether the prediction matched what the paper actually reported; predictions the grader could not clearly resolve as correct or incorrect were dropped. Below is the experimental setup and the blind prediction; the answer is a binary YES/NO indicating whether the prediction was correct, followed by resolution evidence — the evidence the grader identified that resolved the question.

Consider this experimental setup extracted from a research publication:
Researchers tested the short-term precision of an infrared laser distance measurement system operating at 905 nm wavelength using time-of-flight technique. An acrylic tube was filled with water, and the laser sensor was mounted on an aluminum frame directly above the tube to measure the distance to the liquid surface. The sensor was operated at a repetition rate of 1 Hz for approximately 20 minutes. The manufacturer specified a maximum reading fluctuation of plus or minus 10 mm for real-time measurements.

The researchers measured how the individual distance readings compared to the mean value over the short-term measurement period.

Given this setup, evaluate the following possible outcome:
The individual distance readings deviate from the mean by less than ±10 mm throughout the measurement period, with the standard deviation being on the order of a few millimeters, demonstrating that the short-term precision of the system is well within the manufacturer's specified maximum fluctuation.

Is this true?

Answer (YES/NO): YES